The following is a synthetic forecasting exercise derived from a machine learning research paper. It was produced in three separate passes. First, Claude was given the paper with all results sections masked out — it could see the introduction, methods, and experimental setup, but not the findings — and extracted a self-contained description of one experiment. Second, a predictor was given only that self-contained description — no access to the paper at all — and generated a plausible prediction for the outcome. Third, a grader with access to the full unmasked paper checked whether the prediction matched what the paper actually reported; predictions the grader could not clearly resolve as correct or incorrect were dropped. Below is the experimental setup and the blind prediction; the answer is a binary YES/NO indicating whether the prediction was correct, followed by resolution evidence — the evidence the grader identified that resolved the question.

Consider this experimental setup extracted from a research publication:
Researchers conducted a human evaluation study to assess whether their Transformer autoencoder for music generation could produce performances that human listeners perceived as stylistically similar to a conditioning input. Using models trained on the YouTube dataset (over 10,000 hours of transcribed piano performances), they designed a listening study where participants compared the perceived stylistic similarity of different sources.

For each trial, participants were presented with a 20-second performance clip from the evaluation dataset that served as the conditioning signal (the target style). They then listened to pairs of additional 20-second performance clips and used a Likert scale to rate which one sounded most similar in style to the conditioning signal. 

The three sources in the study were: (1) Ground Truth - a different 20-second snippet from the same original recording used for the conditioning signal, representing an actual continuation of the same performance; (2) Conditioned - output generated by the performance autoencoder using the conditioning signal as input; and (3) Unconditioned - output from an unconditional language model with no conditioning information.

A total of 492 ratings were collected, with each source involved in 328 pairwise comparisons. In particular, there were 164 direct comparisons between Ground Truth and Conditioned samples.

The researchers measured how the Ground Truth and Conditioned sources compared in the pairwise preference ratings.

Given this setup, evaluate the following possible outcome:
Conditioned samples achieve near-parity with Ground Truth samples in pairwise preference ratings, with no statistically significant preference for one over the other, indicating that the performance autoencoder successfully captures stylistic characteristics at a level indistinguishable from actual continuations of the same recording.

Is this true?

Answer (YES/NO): NO